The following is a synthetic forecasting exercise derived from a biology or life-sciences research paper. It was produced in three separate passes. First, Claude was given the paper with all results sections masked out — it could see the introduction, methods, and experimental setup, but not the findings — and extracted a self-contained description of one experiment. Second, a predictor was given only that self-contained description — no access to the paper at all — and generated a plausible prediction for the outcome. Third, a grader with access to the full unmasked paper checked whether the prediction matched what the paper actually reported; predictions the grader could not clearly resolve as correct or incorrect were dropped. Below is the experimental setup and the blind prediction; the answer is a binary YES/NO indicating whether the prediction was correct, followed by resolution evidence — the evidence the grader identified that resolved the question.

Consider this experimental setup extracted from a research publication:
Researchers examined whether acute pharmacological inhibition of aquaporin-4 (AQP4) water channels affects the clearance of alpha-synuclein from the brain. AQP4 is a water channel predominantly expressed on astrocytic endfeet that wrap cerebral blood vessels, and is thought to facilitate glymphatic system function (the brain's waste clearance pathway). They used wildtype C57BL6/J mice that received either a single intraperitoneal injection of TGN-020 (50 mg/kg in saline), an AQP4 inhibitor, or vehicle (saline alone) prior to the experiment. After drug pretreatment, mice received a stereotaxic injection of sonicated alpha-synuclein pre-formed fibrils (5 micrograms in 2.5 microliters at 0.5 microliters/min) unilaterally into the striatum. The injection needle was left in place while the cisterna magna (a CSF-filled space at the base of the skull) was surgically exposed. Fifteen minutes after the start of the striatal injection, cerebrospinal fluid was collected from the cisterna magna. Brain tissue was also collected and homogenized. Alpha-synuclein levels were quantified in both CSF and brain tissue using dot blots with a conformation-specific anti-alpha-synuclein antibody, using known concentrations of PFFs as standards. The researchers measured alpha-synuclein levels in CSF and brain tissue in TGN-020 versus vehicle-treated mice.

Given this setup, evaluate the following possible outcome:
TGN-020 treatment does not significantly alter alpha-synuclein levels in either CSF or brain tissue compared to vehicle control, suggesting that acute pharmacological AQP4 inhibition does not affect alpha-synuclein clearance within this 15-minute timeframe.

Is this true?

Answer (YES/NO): NO